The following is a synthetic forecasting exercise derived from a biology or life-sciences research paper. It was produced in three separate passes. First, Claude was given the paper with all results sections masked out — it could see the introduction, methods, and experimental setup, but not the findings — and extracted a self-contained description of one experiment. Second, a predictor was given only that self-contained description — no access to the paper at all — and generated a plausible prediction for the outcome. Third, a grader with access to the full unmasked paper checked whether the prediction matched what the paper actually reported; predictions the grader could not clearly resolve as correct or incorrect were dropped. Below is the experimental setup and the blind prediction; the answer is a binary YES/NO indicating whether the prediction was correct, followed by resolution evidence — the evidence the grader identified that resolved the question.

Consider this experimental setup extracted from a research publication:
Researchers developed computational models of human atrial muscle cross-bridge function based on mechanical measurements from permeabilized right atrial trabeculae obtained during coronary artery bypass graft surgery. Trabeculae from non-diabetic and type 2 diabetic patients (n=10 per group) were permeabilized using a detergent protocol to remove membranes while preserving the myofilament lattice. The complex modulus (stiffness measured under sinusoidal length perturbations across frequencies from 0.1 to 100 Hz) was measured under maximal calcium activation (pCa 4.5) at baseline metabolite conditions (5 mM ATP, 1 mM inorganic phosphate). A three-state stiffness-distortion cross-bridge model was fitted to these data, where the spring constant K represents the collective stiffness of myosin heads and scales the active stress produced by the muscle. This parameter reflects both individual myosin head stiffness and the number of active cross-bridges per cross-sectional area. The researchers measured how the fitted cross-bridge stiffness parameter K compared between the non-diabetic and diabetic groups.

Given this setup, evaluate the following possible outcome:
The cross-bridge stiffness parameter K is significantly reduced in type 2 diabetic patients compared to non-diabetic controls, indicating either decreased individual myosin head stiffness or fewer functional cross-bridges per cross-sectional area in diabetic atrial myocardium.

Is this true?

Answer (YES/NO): YES